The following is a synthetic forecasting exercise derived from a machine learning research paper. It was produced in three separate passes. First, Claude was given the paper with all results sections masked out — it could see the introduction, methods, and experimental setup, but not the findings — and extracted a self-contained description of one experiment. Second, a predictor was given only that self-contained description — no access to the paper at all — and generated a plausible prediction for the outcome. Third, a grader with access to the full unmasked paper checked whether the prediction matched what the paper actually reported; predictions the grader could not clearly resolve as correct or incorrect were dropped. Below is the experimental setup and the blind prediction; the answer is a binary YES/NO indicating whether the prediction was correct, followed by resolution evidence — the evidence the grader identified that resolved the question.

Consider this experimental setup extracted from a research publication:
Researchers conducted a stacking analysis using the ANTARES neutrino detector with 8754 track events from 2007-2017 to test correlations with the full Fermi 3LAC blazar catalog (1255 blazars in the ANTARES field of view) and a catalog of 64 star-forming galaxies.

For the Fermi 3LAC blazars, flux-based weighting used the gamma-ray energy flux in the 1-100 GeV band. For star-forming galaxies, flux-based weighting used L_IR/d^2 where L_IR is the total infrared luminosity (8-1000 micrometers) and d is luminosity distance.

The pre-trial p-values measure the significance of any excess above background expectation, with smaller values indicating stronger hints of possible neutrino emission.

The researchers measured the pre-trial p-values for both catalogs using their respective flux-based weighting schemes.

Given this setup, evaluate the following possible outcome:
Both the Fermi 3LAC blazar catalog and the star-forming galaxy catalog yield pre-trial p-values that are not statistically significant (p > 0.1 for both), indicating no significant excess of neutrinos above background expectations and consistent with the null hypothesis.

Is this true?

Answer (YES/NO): YES